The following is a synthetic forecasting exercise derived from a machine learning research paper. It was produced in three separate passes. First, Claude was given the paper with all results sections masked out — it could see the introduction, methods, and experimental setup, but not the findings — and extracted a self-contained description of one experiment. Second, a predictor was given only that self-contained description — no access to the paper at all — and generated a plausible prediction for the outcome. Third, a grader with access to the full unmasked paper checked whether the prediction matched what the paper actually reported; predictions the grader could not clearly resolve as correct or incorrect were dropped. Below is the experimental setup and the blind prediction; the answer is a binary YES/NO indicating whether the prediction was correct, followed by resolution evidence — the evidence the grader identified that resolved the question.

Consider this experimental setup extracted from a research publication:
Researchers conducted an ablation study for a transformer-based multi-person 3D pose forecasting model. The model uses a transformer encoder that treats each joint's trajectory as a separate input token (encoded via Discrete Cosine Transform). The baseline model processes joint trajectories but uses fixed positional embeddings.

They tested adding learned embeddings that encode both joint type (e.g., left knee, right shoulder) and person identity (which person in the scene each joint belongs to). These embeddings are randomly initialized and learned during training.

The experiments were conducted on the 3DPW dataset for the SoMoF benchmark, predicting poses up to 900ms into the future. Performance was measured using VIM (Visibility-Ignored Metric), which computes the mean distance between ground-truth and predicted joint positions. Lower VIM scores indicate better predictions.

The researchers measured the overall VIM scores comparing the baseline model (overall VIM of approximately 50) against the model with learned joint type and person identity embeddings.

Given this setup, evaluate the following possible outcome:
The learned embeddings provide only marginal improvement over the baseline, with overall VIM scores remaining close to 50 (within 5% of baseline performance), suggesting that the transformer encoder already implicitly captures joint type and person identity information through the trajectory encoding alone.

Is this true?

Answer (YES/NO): NO